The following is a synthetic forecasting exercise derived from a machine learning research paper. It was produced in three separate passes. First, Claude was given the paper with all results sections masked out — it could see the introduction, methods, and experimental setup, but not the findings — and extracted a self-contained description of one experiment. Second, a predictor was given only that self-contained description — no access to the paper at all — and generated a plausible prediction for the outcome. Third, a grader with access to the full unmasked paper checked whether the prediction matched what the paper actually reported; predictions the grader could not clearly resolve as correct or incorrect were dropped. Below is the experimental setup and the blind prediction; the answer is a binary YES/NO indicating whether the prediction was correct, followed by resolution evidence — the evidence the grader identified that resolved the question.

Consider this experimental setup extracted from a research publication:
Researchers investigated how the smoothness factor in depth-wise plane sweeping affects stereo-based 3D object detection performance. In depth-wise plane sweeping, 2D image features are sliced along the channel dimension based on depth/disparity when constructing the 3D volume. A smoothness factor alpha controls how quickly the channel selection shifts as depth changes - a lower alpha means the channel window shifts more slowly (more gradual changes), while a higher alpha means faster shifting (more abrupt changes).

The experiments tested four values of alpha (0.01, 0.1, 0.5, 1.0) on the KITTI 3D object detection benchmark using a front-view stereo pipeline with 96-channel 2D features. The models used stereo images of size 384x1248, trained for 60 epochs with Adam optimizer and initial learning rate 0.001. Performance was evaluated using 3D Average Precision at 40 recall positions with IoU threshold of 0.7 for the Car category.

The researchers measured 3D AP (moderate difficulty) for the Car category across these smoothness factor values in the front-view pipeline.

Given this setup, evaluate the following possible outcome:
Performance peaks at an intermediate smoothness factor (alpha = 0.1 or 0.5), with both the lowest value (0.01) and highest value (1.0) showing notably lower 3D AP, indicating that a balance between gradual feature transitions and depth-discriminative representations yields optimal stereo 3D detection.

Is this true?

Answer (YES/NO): NO